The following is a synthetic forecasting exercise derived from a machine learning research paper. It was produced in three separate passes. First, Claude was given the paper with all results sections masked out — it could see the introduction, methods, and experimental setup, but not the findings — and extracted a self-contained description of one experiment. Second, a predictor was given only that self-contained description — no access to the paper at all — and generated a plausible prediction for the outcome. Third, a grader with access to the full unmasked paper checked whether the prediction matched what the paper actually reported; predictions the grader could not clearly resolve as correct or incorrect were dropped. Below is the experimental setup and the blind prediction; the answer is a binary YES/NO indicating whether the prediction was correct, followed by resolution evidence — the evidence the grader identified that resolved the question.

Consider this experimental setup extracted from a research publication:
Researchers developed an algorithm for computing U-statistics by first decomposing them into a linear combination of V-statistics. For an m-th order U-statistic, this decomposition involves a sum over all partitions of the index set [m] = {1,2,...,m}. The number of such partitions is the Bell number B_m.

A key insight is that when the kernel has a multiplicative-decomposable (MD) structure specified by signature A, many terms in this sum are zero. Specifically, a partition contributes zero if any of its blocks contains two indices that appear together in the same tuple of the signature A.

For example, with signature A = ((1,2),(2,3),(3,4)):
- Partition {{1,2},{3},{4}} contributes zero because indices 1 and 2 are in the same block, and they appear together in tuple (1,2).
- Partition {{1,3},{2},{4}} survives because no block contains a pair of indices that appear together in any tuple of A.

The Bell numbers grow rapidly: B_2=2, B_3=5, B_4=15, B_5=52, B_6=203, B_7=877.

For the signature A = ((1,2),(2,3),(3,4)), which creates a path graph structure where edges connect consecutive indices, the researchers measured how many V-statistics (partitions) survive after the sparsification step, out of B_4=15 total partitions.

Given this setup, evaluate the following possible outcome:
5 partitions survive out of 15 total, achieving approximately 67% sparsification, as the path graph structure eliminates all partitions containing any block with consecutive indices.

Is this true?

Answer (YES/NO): YES